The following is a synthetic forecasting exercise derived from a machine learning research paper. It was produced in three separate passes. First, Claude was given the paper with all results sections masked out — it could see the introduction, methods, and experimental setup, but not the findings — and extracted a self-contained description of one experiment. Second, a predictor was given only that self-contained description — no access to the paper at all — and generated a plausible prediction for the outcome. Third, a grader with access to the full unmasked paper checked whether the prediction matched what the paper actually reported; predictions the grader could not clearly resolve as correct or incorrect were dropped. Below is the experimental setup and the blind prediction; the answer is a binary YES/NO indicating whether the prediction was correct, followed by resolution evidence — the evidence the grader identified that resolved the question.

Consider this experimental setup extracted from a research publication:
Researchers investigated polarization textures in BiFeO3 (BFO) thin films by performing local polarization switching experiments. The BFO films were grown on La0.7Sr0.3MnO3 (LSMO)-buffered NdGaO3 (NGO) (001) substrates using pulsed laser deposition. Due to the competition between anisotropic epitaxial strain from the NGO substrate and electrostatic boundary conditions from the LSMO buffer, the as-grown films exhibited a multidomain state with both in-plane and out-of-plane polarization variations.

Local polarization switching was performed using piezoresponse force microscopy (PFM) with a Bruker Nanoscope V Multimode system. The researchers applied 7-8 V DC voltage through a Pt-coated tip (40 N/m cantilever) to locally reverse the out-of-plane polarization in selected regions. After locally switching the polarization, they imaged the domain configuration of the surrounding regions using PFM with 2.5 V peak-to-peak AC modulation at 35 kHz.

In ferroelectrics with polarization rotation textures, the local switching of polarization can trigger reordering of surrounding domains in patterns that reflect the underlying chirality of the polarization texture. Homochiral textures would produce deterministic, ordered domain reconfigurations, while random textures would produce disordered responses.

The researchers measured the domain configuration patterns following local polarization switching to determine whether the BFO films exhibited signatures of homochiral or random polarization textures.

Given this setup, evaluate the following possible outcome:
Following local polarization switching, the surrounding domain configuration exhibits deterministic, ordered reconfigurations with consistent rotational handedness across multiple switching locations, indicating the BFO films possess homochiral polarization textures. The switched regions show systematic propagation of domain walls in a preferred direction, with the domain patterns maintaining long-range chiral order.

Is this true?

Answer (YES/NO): YES